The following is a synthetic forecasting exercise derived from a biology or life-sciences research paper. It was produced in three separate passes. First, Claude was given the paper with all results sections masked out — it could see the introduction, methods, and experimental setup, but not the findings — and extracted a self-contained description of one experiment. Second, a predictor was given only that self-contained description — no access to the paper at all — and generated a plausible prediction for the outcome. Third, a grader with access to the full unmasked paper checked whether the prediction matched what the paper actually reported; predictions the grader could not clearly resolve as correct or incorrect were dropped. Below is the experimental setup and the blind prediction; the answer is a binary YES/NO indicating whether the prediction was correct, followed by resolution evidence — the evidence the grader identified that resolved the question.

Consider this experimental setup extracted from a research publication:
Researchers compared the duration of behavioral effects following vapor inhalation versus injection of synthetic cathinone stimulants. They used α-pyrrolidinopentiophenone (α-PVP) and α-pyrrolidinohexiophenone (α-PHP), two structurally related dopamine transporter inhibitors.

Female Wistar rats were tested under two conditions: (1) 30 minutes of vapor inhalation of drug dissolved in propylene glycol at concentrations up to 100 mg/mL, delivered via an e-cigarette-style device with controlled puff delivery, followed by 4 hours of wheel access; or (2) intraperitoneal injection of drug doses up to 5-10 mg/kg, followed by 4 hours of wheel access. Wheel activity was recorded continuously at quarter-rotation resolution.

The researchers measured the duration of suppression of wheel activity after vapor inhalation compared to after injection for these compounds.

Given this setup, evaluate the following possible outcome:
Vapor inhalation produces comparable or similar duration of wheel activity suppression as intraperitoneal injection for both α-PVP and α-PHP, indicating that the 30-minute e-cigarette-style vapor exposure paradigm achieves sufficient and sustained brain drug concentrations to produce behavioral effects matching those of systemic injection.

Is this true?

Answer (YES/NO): NO